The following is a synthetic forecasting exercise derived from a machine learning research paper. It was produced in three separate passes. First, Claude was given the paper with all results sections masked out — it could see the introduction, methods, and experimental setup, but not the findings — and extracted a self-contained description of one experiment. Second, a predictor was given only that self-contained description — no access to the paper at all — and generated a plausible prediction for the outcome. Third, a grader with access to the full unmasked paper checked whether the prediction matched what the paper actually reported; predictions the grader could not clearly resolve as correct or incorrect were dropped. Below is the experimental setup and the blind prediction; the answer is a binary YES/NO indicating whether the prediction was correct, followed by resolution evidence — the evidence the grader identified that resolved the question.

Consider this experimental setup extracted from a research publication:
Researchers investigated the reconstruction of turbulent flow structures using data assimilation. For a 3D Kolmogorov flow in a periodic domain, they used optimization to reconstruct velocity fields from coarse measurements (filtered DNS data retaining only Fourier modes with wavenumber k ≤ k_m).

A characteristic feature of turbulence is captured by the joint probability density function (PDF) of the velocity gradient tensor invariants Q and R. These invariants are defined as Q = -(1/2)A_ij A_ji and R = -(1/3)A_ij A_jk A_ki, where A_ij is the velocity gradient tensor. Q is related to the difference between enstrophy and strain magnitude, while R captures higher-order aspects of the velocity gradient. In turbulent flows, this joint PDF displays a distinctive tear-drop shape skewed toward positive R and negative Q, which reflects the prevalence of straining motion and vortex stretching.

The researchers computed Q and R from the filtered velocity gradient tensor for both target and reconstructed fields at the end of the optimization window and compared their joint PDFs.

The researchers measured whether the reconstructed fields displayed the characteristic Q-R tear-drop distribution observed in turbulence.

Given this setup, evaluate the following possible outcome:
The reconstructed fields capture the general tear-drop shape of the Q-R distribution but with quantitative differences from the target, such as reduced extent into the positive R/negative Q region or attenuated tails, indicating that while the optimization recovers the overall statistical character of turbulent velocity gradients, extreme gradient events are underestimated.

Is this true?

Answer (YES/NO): YES